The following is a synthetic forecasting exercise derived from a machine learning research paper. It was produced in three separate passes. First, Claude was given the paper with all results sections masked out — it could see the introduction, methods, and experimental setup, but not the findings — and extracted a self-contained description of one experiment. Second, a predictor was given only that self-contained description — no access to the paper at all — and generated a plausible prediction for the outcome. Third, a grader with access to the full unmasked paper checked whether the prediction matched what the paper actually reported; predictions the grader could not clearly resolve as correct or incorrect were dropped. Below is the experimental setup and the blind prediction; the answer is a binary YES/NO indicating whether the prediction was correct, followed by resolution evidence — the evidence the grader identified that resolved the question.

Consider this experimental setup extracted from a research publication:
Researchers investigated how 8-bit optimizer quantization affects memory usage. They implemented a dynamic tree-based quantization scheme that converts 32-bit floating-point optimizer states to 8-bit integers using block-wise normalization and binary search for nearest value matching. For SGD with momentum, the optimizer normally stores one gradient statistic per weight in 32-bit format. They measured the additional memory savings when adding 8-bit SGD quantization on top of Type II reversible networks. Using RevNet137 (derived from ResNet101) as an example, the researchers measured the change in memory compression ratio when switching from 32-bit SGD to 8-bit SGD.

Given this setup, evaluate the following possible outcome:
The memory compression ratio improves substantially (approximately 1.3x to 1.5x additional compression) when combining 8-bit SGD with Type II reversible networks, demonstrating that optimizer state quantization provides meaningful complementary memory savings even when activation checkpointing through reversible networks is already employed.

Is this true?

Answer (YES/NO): NO